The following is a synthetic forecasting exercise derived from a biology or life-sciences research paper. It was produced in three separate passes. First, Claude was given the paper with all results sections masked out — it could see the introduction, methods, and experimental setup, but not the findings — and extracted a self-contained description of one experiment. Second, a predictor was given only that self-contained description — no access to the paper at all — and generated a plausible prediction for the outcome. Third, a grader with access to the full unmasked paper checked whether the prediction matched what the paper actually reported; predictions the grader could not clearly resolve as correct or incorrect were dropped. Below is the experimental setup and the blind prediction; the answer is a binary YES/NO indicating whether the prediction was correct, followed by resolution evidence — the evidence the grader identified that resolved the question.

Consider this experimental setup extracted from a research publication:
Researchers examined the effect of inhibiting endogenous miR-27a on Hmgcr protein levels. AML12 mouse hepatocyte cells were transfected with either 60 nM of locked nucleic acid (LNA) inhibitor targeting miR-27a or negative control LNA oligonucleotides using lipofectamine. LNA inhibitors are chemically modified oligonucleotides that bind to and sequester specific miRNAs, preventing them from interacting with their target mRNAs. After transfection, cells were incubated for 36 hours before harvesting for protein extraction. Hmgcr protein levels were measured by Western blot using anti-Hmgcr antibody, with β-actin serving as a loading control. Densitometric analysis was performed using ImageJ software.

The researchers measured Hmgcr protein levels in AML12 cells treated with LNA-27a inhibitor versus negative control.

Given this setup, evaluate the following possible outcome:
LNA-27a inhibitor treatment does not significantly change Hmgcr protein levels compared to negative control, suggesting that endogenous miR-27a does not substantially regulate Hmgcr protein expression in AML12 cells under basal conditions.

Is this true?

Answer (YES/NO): NO